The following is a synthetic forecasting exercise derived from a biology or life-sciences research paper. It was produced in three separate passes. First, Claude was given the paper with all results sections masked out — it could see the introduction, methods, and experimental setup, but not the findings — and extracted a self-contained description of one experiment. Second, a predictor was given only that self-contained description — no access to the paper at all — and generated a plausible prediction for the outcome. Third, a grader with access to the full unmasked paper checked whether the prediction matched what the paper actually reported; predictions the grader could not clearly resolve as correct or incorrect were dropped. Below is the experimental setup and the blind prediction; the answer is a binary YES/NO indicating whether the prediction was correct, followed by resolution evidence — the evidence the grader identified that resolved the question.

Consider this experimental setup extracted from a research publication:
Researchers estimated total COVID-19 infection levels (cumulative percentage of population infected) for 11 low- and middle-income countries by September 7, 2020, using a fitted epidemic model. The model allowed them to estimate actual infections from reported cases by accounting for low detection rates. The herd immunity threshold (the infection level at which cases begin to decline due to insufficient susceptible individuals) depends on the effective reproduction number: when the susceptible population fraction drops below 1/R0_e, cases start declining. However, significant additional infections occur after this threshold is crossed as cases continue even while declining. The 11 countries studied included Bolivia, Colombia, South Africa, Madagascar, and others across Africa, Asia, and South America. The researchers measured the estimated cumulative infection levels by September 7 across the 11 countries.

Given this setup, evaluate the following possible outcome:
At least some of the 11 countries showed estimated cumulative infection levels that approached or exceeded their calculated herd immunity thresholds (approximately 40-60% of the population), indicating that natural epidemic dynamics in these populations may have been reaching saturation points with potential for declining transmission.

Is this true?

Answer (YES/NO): YES